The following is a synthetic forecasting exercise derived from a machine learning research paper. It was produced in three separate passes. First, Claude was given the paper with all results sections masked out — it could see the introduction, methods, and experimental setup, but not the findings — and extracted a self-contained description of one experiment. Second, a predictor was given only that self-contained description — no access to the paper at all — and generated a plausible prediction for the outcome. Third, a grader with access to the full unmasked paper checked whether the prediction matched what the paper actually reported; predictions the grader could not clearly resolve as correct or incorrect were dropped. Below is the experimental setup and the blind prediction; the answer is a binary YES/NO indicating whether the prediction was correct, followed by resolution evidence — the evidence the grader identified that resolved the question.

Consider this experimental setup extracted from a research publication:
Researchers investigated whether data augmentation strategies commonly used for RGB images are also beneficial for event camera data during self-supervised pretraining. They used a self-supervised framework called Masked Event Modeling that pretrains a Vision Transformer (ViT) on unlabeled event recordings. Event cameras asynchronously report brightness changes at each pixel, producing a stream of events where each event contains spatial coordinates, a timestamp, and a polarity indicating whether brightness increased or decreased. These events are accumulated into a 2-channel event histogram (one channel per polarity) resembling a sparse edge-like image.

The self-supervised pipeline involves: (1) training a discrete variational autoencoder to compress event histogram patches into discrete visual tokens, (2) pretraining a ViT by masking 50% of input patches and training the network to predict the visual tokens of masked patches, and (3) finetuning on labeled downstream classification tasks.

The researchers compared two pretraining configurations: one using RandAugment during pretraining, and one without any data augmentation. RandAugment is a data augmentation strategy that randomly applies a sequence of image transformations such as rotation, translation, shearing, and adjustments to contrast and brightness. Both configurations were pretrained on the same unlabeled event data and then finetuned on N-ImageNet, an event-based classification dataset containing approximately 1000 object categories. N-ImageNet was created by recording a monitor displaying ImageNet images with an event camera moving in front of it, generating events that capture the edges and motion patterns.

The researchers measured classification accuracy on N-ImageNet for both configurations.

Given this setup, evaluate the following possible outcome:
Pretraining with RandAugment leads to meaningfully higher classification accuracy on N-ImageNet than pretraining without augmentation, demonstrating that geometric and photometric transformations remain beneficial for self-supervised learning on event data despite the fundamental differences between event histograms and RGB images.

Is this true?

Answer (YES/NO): YES